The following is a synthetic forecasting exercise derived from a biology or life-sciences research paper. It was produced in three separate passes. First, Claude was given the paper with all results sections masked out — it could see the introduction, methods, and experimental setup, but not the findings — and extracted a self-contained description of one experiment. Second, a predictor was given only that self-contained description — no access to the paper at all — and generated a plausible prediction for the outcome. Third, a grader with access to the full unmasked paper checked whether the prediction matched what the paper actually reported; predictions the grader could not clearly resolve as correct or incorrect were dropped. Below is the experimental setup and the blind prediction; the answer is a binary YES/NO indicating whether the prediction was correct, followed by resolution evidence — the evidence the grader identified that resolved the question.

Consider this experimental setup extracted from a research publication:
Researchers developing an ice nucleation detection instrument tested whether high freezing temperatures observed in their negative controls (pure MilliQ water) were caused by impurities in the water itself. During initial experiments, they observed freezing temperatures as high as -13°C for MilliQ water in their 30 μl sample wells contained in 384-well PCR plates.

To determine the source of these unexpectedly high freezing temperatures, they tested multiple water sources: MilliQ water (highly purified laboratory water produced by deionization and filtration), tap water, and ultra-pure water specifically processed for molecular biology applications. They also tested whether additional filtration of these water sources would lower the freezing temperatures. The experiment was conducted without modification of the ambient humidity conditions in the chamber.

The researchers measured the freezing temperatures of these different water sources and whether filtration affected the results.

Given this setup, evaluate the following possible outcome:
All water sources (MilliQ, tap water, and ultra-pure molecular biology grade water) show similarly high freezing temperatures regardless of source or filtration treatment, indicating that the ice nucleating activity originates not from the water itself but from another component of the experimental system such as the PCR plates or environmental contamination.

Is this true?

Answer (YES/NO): YES